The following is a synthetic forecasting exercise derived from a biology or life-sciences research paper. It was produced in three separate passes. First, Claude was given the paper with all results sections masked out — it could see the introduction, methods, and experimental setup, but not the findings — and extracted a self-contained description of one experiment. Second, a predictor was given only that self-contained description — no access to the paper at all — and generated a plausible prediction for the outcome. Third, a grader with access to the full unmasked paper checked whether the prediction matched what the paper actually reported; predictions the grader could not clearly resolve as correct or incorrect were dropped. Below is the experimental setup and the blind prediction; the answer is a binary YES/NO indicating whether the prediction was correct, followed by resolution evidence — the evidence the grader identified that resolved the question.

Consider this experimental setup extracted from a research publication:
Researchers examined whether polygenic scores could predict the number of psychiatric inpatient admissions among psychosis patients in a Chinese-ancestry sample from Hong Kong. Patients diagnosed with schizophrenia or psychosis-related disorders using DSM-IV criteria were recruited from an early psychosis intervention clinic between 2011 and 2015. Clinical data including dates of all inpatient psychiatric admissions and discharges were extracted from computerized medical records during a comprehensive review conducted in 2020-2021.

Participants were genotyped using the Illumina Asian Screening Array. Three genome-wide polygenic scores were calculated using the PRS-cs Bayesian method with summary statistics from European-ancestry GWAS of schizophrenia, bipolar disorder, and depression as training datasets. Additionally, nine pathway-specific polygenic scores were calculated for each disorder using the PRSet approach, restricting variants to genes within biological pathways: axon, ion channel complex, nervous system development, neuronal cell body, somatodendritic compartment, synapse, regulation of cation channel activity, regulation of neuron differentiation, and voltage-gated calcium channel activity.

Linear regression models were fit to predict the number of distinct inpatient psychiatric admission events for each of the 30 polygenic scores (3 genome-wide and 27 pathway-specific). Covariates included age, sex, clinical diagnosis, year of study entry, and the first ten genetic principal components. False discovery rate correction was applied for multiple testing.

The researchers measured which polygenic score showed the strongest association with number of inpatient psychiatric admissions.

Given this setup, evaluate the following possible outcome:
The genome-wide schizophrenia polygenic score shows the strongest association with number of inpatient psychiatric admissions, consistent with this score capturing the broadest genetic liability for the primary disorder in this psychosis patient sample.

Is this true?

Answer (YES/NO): NO